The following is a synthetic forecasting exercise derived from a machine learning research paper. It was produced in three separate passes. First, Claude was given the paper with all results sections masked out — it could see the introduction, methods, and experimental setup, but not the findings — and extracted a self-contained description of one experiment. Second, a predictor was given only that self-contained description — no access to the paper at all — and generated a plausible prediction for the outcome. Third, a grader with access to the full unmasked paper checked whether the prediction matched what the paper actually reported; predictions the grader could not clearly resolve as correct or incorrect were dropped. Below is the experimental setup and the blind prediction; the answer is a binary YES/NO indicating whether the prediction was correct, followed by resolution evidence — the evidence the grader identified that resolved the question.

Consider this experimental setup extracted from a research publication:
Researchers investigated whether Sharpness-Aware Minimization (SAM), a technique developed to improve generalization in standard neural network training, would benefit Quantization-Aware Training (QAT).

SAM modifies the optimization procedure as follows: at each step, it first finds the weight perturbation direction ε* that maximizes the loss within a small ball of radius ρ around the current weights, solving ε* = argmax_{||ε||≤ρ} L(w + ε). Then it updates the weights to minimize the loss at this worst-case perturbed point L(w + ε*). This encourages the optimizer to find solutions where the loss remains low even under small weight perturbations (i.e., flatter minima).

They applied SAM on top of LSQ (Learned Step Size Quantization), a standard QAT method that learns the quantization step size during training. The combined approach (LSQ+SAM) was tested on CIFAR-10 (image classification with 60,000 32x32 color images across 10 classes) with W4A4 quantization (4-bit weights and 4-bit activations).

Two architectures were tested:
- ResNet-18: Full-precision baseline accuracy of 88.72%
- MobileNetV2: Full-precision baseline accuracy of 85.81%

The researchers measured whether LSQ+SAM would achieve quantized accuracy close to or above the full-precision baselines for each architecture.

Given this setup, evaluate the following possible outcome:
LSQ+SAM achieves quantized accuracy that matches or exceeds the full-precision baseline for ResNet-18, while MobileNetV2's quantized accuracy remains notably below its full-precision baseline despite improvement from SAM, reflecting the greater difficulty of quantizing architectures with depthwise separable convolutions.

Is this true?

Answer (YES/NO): YES